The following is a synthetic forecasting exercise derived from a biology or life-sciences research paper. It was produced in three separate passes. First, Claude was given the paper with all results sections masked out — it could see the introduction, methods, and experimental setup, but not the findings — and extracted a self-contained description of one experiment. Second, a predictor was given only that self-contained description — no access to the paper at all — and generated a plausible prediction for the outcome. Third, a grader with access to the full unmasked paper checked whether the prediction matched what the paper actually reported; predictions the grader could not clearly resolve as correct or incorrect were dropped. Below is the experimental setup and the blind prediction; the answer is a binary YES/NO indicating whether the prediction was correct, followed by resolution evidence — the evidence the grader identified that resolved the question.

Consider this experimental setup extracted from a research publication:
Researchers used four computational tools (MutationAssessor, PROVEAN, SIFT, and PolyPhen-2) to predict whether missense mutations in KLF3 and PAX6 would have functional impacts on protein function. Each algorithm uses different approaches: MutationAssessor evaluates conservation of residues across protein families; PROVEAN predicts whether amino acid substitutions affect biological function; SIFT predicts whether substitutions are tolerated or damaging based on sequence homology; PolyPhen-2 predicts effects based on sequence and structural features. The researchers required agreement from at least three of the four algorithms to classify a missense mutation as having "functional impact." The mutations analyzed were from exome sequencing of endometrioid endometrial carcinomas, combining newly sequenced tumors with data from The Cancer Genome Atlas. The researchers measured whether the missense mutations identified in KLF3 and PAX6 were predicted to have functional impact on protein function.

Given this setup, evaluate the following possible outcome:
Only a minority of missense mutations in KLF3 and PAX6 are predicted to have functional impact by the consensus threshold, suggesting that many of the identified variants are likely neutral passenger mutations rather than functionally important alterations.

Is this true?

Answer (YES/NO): YES